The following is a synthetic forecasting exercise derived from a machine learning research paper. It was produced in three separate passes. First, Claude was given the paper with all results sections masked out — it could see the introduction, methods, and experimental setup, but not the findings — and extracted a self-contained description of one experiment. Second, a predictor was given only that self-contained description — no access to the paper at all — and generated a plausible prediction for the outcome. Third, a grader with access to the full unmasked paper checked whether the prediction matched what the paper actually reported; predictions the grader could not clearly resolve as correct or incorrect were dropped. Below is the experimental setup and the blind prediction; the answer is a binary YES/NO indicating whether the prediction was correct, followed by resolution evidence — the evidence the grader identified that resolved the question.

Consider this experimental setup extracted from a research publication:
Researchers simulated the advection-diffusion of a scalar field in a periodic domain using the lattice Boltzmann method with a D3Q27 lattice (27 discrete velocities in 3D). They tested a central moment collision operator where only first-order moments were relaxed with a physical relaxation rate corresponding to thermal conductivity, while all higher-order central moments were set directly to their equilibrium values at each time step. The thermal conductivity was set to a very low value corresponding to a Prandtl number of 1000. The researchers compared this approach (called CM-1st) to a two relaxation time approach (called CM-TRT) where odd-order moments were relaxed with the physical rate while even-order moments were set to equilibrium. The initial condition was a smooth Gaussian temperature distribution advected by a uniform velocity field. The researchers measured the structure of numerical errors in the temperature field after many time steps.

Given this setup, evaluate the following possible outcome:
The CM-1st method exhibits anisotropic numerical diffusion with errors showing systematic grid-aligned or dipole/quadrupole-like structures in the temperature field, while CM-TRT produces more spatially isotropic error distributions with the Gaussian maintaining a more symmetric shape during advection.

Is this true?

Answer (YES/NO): YES